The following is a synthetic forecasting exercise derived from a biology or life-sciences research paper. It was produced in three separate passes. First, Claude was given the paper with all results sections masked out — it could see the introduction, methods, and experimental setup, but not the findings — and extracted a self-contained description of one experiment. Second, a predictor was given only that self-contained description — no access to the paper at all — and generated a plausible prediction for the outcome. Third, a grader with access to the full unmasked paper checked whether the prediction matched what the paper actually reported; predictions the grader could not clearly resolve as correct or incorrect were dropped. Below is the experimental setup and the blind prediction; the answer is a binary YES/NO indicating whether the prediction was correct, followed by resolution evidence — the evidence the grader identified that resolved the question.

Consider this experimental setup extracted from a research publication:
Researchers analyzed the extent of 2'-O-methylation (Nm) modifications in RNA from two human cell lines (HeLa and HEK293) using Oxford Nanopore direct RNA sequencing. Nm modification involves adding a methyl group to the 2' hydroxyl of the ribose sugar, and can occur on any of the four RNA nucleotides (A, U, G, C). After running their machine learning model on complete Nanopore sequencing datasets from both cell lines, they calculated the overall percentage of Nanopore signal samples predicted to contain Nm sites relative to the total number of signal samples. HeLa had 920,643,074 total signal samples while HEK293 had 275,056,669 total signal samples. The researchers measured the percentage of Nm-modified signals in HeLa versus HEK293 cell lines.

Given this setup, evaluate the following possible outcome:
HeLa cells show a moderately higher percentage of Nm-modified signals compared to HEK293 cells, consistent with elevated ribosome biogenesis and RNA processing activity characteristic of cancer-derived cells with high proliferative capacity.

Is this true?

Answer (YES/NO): NO